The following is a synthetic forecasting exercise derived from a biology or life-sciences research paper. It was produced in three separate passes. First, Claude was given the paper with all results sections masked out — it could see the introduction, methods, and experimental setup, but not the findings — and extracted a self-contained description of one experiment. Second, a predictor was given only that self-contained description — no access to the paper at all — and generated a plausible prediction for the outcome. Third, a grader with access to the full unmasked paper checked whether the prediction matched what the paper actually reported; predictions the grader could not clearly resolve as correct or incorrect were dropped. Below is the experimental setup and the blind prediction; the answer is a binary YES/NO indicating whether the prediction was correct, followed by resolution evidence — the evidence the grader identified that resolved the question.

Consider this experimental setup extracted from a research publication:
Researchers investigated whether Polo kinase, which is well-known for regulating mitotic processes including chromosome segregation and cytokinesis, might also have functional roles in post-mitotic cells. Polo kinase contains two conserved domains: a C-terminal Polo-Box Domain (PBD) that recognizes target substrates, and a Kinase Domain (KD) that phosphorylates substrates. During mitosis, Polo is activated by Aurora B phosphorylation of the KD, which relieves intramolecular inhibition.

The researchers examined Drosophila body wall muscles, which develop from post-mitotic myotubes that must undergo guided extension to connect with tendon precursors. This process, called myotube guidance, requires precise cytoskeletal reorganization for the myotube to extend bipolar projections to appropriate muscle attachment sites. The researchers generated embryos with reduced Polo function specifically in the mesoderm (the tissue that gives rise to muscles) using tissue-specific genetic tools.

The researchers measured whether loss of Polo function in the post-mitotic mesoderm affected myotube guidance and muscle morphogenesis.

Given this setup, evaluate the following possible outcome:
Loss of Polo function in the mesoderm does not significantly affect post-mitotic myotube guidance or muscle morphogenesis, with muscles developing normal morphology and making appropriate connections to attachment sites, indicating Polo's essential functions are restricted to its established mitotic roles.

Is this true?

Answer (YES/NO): NO